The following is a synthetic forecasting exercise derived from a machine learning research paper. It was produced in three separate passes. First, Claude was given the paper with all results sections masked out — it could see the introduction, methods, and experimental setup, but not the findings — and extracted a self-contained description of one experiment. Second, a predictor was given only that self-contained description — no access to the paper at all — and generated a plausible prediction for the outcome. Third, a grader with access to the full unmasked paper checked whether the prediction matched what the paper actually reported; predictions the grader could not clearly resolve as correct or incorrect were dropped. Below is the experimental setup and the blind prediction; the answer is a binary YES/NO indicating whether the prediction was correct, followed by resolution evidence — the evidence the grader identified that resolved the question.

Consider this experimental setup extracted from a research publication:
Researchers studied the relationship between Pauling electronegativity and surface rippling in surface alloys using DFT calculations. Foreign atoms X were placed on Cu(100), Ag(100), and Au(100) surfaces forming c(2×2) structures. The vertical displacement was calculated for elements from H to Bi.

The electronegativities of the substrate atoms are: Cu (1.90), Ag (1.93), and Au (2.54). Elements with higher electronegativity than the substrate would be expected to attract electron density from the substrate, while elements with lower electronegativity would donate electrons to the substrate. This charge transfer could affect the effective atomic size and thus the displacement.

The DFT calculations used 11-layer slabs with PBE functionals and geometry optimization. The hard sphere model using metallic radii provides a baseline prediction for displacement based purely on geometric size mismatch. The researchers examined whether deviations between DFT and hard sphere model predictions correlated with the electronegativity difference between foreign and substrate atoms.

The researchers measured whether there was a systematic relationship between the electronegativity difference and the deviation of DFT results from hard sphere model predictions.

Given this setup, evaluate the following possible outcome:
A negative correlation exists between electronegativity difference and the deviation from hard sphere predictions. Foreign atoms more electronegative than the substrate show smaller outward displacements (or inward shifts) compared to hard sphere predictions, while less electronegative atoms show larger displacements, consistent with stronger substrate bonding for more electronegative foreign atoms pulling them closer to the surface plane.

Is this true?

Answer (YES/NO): NO